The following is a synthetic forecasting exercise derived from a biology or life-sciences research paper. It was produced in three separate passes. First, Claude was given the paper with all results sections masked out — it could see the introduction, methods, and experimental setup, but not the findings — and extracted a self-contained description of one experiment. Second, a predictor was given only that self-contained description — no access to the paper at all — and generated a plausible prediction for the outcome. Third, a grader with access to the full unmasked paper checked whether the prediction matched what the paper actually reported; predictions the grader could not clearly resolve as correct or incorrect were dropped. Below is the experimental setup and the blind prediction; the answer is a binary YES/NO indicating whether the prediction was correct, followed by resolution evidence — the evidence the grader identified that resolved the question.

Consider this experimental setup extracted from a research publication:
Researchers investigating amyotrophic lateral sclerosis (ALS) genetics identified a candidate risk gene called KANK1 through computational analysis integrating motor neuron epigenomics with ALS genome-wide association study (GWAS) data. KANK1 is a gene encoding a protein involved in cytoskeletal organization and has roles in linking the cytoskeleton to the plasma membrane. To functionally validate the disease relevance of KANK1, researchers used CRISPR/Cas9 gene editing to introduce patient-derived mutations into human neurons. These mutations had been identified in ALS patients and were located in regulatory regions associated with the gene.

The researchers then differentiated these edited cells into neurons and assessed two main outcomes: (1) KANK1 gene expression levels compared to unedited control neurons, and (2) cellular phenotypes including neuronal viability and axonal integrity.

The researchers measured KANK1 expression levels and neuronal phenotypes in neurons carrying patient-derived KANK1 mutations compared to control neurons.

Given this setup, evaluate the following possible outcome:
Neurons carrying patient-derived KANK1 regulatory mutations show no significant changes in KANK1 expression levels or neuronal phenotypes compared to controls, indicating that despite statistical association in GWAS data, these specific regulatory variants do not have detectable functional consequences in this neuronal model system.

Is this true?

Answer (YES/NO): NO